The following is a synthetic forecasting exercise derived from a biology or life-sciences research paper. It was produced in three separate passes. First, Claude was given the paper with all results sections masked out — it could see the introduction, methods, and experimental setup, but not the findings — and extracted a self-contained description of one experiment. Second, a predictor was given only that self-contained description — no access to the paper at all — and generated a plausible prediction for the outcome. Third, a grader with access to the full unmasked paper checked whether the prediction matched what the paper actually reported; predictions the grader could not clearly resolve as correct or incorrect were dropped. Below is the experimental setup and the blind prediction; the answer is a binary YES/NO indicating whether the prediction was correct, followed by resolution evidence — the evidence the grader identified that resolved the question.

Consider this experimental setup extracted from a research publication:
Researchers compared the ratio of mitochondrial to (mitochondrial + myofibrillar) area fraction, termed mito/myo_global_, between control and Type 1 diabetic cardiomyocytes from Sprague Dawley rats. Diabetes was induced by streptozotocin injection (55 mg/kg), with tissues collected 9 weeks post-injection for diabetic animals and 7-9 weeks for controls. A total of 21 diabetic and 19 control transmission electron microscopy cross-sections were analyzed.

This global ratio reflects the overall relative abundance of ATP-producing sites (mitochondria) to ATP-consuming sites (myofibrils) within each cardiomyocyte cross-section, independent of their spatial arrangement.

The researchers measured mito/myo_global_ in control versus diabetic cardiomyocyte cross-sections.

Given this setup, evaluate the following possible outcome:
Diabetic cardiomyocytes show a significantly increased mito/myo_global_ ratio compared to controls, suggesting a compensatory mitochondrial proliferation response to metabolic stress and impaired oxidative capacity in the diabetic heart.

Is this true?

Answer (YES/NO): NO